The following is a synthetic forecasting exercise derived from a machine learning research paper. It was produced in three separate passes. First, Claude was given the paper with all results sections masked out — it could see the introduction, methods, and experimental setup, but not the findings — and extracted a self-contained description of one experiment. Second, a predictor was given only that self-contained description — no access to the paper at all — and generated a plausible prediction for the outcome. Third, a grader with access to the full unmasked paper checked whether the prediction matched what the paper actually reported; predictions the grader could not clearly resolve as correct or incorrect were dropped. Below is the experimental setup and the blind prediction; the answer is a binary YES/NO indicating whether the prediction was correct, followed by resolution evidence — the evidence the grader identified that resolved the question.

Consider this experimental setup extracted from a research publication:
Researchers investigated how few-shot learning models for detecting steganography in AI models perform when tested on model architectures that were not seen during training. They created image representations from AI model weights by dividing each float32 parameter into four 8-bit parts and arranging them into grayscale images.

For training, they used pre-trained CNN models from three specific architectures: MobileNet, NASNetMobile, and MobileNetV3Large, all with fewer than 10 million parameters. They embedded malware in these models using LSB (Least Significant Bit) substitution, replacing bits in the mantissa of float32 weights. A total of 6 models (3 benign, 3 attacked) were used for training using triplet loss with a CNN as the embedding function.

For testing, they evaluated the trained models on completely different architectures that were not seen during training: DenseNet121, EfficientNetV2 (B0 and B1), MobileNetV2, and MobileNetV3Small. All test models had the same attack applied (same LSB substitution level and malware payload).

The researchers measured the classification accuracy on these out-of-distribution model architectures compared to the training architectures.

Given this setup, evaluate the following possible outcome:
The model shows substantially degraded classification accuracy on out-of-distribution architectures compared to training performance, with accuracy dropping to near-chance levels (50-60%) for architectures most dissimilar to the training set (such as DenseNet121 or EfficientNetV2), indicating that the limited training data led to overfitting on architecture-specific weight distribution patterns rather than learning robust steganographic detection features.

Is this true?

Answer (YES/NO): NO